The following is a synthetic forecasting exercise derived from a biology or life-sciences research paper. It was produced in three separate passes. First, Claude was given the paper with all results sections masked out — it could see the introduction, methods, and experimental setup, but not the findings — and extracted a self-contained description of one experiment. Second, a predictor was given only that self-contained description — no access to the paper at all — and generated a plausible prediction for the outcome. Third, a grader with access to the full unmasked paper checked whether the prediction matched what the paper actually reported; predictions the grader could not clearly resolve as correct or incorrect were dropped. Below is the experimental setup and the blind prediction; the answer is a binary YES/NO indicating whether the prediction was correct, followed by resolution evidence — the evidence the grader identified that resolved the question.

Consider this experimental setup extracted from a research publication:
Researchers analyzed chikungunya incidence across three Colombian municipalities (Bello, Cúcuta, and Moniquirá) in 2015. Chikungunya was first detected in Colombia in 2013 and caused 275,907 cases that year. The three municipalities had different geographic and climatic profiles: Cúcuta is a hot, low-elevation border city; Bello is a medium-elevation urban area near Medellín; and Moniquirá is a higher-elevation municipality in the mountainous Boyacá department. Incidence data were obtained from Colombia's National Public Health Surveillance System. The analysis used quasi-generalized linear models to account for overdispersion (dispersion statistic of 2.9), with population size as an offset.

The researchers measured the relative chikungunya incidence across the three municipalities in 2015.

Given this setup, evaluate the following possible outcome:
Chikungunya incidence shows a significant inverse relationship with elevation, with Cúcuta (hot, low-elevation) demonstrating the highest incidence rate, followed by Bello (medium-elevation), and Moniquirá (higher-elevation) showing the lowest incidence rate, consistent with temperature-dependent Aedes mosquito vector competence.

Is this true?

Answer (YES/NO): NO